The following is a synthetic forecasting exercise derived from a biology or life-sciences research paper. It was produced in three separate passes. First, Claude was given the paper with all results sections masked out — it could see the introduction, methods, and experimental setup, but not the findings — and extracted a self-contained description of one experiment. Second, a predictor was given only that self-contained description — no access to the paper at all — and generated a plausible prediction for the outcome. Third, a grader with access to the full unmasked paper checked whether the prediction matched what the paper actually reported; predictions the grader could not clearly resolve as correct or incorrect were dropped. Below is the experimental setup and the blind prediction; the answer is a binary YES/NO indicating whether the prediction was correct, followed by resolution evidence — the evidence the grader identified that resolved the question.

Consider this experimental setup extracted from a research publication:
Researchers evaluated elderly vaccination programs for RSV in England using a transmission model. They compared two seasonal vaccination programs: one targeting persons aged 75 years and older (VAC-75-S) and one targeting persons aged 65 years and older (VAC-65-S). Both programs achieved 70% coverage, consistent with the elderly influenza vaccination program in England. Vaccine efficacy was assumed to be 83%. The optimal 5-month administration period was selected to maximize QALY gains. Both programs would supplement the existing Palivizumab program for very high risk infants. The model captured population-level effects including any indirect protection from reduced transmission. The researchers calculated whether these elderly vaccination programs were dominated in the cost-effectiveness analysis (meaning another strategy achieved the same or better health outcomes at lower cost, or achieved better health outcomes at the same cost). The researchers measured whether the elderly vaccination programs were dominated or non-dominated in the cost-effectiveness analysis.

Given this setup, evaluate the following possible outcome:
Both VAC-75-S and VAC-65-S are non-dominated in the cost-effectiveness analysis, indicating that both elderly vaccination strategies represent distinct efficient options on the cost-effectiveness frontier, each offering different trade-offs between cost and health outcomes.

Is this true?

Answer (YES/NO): NO